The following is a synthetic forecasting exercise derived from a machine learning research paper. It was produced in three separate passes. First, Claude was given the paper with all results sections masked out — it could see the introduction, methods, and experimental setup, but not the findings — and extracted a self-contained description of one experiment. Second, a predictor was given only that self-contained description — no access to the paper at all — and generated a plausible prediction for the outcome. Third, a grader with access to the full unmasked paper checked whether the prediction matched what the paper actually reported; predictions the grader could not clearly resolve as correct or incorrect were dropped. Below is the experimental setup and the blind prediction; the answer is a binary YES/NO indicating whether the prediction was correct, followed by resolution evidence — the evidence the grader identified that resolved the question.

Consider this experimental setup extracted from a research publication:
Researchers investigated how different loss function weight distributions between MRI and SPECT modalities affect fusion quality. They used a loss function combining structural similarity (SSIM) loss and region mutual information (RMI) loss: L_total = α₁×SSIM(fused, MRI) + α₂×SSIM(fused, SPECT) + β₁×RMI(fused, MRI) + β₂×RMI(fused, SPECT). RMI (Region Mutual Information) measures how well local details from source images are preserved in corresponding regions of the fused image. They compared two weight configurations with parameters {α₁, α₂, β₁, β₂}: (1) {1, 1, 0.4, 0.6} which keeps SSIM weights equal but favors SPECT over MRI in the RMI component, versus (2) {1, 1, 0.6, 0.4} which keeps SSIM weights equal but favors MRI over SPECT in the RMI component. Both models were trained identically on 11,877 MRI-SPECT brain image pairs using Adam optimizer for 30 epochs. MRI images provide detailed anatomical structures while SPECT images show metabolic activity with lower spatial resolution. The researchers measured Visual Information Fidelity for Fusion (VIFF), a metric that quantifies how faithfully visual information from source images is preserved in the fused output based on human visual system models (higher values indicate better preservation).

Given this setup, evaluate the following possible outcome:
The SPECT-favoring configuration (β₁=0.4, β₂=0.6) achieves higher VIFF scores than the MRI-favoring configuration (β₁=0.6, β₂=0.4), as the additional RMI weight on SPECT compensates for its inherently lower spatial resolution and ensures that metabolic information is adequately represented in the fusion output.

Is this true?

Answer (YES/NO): NO